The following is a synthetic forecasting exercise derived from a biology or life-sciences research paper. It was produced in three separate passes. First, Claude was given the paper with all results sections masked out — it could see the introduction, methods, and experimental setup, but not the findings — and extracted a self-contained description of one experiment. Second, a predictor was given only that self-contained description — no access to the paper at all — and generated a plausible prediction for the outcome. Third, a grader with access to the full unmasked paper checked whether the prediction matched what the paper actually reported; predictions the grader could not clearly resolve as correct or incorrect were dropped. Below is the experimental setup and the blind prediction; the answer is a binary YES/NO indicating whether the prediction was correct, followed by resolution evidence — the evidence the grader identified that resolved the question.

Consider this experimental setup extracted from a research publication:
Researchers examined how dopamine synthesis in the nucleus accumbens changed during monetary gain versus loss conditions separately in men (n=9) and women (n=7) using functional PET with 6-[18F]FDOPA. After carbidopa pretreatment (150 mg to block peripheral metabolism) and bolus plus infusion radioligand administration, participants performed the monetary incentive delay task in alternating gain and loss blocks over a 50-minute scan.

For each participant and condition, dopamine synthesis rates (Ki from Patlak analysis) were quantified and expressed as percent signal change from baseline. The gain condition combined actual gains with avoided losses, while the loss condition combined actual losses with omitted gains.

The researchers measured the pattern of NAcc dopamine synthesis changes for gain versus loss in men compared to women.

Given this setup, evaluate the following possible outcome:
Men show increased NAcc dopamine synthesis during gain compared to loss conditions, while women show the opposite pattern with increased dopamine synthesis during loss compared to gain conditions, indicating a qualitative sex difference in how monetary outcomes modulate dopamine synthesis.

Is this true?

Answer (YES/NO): YES